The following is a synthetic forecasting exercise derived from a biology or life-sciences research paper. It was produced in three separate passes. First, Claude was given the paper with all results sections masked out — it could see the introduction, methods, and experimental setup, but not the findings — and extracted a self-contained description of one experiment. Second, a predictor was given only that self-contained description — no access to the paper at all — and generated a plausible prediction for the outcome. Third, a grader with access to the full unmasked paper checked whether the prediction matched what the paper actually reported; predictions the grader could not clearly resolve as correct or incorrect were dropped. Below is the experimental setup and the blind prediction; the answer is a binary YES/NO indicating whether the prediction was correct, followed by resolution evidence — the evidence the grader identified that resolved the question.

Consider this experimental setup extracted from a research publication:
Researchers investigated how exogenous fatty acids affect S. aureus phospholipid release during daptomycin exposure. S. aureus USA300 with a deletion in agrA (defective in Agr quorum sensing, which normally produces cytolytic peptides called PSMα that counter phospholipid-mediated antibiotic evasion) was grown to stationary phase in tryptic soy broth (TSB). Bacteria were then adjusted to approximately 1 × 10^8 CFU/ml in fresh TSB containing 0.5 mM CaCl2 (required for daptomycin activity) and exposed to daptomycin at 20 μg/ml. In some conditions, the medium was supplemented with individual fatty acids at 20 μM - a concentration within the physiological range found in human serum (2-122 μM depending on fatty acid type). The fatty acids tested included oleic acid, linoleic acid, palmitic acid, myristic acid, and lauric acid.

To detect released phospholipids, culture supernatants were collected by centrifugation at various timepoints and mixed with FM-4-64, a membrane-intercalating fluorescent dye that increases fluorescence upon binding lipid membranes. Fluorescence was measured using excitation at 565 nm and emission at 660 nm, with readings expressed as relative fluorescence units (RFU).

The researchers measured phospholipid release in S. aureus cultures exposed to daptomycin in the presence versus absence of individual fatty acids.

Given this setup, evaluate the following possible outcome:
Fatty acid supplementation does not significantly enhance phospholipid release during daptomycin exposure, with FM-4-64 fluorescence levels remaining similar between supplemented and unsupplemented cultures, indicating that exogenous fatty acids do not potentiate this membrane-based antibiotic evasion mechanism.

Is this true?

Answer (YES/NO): NO